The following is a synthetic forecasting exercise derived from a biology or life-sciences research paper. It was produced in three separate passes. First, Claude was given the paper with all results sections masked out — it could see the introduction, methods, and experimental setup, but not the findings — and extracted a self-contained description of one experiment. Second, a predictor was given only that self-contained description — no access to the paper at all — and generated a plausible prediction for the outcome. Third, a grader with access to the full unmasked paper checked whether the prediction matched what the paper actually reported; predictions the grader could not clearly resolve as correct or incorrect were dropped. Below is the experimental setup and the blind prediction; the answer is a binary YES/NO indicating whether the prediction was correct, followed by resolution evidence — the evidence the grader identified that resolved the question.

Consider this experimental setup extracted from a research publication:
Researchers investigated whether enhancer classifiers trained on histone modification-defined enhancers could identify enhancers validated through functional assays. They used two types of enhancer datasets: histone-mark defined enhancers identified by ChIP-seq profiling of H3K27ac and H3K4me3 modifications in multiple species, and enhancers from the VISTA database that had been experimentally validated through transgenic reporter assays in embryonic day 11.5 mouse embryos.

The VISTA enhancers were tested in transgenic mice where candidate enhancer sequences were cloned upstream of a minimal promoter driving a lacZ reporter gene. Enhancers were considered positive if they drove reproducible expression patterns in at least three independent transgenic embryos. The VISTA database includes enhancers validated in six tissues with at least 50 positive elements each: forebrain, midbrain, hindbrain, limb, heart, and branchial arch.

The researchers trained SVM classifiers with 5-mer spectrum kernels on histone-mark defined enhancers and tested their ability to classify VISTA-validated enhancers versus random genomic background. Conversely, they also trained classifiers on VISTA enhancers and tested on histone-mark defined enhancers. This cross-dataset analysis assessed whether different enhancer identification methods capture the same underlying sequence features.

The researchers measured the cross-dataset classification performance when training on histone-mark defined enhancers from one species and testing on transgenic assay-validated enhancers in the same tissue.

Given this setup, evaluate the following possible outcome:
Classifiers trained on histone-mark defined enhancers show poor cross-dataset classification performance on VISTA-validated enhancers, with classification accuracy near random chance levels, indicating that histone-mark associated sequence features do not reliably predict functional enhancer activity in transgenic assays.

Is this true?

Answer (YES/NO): NO